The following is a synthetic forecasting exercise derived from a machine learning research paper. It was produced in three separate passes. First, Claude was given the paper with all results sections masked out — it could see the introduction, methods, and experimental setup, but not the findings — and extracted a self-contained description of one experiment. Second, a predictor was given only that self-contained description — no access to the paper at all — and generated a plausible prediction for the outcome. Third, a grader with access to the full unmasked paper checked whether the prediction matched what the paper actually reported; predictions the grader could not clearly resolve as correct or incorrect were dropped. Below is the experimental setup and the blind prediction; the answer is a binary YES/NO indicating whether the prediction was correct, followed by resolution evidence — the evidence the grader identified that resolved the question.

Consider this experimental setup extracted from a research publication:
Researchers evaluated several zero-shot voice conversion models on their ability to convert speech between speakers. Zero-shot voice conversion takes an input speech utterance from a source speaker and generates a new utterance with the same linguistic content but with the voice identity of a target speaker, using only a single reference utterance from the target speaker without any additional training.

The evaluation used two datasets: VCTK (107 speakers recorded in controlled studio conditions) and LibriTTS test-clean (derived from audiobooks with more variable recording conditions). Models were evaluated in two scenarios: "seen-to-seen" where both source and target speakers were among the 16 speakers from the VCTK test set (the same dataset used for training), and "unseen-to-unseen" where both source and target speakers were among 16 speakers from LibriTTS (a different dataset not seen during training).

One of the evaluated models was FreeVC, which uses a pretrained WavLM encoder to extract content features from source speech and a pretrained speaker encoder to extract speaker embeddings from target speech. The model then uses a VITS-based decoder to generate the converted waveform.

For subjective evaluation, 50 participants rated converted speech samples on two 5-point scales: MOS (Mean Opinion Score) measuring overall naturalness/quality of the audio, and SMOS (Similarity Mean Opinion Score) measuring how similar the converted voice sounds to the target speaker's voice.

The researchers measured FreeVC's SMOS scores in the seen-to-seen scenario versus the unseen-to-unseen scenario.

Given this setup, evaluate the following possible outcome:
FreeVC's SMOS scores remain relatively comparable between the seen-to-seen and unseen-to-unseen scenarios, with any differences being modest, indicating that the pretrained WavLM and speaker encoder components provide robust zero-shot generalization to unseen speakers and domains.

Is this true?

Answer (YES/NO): NO